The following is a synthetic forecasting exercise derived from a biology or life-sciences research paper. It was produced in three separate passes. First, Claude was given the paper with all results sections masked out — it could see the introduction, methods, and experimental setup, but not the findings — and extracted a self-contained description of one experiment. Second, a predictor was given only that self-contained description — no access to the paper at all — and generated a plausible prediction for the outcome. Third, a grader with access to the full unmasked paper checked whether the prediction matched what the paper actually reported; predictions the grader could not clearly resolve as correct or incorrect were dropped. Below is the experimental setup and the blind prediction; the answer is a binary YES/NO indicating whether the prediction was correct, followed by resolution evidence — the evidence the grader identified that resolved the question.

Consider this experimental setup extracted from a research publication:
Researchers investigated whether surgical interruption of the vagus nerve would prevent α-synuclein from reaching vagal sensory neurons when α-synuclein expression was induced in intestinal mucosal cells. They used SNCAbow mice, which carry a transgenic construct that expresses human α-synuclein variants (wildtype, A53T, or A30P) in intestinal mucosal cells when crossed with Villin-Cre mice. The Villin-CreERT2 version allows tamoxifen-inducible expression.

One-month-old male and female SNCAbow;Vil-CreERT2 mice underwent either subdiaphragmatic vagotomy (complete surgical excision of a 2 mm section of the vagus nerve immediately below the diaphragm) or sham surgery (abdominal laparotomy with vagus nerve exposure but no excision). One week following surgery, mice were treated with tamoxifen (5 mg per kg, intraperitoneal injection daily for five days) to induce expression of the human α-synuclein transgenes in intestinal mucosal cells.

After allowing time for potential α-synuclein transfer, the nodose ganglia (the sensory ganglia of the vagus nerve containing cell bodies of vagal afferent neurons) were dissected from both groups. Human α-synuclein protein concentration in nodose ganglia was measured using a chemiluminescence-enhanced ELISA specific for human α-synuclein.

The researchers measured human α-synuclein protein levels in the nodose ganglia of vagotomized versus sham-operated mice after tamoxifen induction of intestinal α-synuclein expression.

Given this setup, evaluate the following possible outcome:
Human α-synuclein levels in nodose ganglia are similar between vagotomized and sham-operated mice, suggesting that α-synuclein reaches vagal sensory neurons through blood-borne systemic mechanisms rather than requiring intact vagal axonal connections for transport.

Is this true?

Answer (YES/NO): NO